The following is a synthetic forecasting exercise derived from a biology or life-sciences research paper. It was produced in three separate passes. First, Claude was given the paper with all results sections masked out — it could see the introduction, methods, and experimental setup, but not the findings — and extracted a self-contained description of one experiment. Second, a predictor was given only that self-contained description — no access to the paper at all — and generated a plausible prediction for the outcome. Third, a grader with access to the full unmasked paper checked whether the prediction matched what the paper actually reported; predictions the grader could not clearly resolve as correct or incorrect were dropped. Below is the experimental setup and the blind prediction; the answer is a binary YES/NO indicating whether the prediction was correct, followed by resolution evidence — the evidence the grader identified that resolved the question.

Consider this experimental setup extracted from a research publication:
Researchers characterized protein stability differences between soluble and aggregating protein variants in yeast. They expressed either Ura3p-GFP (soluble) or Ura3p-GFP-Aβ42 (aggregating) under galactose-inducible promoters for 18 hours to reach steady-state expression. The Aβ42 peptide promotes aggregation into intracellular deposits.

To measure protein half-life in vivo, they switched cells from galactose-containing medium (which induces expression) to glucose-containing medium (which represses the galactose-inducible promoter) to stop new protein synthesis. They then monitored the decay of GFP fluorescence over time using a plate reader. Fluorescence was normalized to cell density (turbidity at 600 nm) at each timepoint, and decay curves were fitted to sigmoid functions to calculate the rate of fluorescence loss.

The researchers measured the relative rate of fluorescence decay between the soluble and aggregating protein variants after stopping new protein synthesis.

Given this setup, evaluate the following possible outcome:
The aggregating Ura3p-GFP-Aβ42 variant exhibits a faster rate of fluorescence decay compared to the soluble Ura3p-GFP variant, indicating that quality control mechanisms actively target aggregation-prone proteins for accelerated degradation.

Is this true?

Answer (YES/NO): YES